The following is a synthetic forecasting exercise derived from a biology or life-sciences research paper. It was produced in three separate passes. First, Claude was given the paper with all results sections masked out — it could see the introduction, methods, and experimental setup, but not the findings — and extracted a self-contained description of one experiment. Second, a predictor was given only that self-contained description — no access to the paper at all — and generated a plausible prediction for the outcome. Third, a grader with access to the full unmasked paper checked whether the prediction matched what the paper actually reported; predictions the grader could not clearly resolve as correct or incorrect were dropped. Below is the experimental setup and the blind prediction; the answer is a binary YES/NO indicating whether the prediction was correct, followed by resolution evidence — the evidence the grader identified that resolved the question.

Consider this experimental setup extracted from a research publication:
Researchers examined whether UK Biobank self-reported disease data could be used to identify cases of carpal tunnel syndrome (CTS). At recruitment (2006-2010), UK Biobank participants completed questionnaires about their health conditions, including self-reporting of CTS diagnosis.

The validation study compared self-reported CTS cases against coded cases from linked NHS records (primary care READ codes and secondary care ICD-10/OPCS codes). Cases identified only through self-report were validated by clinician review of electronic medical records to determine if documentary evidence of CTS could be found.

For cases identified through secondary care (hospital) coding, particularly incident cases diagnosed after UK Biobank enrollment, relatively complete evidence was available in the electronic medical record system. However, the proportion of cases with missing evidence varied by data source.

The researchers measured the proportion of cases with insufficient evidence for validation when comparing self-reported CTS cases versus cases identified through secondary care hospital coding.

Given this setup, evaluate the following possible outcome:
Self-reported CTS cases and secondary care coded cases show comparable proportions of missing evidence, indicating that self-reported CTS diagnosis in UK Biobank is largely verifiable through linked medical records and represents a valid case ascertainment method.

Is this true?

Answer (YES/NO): NO